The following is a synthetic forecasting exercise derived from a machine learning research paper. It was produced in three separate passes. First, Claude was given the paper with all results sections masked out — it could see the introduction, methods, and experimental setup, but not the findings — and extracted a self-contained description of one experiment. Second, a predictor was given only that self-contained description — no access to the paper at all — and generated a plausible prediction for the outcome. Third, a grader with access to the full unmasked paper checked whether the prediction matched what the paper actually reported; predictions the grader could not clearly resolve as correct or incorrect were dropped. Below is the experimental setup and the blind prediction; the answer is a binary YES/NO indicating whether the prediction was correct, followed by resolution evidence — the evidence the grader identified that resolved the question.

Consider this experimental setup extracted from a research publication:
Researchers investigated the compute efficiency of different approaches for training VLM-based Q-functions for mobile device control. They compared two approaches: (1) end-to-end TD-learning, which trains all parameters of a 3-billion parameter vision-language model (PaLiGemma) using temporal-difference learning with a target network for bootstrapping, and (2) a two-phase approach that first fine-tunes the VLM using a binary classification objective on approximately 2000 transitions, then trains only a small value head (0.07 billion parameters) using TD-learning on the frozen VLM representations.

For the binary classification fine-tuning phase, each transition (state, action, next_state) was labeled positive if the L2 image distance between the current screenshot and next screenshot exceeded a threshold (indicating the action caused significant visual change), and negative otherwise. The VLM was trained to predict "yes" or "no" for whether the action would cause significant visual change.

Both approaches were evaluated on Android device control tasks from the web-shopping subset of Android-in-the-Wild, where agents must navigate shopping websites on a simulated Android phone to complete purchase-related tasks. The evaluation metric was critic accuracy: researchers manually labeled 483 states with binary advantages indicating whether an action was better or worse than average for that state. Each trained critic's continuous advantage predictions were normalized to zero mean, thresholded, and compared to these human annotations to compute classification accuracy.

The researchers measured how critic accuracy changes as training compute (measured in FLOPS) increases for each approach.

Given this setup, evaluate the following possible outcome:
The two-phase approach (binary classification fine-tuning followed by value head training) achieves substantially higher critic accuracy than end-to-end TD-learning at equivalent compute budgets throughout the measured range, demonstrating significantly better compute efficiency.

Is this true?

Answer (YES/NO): YES